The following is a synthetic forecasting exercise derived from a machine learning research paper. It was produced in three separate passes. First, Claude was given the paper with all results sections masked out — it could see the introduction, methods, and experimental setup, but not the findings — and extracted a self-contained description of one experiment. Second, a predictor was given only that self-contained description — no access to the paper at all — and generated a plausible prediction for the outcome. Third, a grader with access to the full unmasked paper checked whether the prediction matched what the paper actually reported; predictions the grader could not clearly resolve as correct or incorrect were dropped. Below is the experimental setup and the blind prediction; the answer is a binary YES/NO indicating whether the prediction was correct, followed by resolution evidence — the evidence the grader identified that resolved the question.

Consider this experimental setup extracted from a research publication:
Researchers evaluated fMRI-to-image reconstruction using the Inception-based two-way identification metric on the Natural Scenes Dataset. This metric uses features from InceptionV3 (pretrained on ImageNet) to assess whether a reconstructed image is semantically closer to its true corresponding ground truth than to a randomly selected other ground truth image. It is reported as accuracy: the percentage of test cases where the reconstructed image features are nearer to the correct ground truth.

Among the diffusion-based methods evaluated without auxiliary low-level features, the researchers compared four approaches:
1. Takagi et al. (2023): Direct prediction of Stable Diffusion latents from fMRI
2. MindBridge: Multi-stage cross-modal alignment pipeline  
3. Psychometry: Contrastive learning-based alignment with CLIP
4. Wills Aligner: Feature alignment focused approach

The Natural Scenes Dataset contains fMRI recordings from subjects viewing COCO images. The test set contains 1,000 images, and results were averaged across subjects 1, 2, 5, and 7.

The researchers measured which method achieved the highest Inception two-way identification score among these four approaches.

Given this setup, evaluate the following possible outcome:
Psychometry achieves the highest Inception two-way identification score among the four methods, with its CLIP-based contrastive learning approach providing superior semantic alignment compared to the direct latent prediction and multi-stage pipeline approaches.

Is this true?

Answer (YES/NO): YES